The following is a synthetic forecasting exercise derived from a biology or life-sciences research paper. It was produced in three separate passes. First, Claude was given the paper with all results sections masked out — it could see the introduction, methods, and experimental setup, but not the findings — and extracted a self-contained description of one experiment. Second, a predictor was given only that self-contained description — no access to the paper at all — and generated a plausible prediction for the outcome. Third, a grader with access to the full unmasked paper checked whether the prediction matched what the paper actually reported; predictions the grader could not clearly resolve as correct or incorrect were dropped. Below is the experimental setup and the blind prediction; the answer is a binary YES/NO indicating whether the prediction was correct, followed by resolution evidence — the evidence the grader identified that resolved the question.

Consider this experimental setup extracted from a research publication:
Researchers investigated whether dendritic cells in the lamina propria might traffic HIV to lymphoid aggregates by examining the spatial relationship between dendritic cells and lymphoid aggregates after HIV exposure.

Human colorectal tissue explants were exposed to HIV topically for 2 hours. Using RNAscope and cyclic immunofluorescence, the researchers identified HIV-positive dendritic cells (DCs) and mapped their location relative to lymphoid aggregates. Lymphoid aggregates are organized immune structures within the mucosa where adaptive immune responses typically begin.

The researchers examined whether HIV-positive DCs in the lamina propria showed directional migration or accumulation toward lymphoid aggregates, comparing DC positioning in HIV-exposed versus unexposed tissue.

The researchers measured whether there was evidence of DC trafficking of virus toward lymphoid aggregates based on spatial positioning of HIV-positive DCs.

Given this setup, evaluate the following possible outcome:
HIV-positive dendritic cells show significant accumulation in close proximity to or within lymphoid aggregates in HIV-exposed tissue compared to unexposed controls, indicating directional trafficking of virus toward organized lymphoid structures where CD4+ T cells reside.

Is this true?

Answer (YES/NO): YES